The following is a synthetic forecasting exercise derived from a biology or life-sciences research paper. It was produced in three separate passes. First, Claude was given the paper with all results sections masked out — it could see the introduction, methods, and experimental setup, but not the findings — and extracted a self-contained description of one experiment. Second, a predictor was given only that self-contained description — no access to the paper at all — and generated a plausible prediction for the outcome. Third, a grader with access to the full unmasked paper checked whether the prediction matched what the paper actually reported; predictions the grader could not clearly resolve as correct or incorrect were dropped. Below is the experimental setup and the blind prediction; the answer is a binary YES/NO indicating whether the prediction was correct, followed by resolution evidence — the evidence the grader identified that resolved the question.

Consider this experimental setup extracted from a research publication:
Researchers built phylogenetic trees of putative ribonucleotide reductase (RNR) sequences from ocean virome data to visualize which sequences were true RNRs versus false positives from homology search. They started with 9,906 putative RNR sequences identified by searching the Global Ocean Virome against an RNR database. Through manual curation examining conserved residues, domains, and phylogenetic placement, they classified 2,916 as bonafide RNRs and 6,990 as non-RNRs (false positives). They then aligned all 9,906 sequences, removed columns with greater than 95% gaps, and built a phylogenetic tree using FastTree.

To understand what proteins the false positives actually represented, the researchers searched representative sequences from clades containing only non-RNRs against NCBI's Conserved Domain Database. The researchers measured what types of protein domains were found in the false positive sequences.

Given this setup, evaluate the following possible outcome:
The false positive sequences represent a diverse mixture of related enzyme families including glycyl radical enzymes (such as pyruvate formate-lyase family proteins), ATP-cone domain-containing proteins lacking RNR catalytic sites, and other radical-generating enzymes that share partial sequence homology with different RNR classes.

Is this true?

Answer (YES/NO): NO